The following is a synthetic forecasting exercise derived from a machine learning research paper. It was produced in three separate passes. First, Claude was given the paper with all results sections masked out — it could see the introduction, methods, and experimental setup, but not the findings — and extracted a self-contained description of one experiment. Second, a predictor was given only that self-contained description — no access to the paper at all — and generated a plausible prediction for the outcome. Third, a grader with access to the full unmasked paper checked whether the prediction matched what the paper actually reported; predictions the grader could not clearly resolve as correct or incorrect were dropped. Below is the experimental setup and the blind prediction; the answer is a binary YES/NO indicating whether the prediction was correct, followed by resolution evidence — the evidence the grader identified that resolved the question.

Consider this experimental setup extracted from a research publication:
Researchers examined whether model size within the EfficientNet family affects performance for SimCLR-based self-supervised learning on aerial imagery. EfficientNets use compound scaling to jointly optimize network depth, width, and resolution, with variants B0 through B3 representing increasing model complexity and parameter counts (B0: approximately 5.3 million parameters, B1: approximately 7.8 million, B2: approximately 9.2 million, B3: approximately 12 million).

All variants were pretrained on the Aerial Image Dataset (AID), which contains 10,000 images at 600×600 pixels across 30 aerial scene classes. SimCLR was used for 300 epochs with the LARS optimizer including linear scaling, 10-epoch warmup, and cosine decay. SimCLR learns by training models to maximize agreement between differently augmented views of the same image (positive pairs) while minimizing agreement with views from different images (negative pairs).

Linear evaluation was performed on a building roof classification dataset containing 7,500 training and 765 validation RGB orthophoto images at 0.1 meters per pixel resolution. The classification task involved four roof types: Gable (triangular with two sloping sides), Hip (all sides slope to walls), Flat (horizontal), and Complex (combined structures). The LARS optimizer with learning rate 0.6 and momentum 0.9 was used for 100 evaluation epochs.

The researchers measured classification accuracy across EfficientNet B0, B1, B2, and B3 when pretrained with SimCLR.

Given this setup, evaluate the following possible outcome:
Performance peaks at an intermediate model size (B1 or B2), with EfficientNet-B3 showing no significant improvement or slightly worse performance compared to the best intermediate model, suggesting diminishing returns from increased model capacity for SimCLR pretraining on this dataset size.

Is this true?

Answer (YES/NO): NO